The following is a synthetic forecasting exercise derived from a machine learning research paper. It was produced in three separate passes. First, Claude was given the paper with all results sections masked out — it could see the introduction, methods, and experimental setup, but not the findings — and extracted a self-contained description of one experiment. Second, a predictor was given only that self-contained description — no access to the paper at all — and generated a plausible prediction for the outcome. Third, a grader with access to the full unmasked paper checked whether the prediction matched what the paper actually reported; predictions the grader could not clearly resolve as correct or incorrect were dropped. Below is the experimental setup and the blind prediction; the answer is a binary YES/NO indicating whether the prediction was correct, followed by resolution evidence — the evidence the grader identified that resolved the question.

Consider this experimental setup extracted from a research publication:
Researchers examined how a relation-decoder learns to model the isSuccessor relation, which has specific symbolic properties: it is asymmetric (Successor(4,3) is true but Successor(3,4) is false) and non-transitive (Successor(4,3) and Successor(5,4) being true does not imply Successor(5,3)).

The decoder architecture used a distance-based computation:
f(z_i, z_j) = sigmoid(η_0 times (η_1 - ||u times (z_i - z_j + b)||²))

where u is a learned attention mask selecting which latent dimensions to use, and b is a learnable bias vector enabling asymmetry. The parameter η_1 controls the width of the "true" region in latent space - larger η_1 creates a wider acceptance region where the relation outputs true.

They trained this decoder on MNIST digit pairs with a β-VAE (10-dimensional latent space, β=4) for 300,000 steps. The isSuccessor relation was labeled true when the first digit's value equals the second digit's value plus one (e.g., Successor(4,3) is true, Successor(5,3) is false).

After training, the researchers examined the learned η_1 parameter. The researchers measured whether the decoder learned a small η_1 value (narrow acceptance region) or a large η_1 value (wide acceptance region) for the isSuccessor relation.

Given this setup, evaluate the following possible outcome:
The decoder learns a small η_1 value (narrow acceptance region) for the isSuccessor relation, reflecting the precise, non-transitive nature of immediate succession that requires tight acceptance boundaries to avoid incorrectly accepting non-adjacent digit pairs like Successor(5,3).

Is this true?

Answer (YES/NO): YES